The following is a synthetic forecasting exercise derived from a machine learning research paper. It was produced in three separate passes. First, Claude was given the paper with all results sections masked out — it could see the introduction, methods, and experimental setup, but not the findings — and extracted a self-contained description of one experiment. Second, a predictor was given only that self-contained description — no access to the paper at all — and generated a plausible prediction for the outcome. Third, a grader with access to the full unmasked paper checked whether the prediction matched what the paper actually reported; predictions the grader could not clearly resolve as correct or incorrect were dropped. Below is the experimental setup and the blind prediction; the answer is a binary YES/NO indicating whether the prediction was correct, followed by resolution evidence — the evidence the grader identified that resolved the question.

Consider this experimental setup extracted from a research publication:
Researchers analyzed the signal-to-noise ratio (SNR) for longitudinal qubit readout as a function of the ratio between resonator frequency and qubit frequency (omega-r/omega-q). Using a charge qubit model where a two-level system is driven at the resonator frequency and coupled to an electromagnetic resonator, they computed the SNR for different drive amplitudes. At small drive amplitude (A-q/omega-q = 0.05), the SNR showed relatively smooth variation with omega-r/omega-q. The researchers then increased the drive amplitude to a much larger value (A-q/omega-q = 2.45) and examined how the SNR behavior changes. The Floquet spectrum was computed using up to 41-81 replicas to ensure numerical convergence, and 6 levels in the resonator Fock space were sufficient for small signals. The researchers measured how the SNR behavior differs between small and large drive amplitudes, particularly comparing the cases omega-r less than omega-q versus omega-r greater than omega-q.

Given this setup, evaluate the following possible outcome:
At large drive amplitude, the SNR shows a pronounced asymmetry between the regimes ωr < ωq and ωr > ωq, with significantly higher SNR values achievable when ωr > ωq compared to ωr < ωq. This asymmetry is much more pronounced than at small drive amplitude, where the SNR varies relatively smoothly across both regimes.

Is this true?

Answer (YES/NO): YES